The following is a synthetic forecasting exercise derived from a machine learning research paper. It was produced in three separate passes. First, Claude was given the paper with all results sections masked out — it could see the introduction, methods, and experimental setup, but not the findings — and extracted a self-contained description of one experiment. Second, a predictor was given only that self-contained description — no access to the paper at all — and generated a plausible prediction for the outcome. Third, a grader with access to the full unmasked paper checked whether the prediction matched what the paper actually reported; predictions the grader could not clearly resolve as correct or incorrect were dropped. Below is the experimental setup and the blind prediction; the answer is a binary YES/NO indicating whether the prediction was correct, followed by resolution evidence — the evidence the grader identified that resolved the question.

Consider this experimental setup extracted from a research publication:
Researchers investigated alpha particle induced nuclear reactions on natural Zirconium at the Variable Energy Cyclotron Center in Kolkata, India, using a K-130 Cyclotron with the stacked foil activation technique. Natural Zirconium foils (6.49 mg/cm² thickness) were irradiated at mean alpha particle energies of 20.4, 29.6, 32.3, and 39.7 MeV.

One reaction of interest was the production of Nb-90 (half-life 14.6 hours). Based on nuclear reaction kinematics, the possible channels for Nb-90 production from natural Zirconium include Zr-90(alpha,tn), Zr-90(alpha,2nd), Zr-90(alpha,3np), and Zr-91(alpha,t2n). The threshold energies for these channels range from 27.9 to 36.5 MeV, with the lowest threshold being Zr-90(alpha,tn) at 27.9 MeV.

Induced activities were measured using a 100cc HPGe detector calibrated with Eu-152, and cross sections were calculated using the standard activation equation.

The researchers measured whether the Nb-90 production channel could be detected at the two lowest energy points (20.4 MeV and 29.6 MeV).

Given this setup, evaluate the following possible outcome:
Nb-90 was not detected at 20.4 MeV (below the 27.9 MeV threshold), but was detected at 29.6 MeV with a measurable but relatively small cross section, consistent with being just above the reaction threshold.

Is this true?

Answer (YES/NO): NO